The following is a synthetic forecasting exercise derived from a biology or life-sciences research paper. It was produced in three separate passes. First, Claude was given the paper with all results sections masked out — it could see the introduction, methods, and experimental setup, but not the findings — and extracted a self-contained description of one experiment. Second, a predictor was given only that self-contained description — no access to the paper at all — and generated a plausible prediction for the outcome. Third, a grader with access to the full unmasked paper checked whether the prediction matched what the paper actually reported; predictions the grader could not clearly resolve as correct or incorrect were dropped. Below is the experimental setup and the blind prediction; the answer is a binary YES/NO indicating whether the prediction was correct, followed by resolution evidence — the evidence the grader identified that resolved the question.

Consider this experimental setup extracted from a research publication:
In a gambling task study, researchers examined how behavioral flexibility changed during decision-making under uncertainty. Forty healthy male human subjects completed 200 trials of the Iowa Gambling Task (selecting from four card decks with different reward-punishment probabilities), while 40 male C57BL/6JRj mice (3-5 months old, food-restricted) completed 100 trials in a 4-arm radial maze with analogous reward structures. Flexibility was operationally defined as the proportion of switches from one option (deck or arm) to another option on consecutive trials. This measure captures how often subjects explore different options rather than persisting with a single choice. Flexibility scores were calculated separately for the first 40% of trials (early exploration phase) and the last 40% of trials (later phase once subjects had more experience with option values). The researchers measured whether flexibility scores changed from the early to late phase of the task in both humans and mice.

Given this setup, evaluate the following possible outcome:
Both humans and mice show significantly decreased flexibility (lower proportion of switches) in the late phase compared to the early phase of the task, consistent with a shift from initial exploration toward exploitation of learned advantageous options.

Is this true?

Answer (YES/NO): YES